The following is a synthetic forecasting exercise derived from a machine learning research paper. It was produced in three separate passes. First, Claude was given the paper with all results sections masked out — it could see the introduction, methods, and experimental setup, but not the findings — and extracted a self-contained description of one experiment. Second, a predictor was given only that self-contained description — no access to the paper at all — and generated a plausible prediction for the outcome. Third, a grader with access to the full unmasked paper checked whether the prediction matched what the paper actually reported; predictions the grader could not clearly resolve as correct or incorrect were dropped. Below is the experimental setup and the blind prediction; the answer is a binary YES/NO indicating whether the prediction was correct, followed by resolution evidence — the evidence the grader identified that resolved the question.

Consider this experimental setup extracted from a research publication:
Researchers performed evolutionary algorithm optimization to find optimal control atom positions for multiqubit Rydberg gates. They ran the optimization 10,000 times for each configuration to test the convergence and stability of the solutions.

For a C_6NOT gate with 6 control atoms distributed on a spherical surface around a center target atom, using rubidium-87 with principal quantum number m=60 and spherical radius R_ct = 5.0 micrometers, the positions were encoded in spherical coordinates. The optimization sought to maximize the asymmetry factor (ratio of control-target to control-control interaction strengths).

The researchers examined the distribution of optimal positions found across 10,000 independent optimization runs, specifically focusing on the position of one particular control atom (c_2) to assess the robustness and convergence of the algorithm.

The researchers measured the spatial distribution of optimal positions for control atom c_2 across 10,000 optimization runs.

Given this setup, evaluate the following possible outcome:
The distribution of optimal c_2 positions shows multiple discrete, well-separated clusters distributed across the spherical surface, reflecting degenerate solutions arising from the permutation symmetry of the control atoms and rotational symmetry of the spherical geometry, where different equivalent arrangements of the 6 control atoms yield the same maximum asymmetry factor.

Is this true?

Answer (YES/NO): NO